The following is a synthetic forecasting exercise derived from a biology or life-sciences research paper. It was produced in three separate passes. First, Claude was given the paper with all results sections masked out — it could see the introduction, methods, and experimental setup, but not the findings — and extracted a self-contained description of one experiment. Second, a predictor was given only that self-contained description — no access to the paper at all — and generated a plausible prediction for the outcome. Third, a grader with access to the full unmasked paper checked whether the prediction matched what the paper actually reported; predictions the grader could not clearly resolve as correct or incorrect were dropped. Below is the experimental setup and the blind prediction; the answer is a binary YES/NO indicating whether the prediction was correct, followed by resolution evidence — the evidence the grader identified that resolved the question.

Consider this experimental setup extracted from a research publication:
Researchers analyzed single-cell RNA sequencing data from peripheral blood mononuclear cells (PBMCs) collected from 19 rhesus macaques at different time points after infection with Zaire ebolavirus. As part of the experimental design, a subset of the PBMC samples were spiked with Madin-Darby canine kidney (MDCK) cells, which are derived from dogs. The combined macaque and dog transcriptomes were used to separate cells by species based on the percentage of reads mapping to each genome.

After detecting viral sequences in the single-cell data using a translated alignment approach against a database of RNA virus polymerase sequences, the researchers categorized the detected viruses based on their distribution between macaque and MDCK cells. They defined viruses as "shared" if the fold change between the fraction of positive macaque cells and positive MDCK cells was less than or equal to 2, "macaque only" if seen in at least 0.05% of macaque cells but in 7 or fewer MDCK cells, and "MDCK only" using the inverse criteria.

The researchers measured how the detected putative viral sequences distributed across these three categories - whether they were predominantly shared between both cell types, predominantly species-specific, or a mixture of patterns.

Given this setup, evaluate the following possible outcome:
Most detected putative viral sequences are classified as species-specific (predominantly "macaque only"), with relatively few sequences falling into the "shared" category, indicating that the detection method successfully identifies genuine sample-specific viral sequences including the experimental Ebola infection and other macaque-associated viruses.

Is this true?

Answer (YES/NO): NO